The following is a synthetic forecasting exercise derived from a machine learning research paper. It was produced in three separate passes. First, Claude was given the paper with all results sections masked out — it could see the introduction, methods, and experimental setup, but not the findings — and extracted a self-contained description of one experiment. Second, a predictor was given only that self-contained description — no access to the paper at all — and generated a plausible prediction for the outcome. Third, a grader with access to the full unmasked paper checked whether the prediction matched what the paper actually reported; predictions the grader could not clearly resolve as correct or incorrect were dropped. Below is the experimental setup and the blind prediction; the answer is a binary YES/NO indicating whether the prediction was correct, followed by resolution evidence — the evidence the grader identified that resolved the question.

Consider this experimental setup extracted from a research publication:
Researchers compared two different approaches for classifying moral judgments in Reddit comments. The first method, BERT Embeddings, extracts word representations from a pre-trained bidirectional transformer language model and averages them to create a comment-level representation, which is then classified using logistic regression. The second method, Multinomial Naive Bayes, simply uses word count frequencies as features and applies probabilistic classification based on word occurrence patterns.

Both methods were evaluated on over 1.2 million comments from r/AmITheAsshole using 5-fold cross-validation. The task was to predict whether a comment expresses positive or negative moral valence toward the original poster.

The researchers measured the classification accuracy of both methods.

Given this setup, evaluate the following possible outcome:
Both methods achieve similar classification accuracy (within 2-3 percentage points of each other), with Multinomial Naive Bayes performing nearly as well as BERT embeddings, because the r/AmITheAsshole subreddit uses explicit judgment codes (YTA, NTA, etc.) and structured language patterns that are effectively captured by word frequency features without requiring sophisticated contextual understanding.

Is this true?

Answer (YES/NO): NO